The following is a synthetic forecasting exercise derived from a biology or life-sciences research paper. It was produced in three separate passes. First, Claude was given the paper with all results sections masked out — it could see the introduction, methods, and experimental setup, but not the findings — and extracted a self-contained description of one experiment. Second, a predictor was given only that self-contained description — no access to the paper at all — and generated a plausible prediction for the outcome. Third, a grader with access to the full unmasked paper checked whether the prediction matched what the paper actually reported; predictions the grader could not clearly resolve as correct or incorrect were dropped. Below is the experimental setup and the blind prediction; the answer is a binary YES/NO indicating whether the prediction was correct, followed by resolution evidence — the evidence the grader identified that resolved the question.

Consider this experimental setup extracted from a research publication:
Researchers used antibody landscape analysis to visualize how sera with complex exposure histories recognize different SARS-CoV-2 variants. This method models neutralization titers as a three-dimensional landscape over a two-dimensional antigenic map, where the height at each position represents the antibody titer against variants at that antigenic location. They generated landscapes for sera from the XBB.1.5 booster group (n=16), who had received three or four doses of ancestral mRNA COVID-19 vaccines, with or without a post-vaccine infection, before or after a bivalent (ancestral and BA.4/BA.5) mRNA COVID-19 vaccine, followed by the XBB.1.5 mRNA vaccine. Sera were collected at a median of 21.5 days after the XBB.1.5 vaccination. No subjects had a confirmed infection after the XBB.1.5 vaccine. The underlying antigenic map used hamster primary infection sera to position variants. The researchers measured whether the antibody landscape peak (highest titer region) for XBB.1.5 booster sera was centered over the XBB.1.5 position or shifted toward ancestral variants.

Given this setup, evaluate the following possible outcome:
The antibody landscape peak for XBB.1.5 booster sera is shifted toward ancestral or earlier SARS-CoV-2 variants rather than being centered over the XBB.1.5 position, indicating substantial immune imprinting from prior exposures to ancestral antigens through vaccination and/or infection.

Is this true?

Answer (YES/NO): YES